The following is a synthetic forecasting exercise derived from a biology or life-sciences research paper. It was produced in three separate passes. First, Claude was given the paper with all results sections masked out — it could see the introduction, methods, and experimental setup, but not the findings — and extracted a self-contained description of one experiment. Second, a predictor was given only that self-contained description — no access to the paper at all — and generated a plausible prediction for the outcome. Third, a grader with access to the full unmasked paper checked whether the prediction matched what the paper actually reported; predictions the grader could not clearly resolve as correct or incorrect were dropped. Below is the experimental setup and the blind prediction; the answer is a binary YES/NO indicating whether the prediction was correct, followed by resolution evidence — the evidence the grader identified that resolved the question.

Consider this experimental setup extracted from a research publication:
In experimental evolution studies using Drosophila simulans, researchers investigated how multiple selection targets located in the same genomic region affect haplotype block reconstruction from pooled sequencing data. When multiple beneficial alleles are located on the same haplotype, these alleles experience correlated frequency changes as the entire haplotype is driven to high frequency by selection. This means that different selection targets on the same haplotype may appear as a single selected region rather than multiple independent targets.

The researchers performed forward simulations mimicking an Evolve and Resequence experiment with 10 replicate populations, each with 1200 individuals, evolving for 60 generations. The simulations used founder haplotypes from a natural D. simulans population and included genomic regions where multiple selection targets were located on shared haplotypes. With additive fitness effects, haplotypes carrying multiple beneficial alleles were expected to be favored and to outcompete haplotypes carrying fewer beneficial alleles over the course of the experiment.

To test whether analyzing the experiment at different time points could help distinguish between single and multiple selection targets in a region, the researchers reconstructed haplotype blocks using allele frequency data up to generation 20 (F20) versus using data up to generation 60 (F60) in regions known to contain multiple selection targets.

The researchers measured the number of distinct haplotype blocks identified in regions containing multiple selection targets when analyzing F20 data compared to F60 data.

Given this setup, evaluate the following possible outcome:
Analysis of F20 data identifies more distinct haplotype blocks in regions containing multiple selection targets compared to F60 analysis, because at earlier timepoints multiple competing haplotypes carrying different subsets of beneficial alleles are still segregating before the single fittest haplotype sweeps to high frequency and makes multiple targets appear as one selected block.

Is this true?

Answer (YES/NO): YES